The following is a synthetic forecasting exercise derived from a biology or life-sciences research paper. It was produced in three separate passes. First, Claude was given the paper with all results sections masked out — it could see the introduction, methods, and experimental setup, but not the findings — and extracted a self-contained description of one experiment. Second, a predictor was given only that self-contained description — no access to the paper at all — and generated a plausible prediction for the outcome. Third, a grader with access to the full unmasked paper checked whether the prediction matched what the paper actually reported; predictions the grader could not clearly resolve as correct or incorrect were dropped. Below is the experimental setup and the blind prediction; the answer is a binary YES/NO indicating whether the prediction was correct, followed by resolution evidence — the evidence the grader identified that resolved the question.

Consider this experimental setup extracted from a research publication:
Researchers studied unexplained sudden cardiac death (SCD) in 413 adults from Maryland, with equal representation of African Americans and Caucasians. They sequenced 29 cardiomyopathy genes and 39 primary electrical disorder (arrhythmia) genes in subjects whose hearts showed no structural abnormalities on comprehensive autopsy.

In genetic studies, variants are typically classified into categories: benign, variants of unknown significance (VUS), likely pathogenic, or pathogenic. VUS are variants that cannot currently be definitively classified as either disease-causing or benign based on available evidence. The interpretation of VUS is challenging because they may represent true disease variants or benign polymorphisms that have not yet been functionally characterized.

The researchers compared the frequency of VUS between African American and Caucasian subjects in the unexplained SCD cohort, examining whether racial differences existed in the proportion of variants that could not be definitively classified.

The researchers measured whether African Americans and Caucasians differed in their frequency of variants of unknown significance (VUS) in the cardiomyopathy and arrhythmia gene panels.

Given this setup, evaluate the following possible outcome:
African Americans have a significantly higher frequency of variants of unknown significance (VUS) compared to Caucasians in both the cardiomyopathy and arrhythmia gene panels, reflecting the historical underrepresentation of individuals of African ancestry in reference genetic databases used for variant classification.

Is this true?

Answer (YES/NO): NO